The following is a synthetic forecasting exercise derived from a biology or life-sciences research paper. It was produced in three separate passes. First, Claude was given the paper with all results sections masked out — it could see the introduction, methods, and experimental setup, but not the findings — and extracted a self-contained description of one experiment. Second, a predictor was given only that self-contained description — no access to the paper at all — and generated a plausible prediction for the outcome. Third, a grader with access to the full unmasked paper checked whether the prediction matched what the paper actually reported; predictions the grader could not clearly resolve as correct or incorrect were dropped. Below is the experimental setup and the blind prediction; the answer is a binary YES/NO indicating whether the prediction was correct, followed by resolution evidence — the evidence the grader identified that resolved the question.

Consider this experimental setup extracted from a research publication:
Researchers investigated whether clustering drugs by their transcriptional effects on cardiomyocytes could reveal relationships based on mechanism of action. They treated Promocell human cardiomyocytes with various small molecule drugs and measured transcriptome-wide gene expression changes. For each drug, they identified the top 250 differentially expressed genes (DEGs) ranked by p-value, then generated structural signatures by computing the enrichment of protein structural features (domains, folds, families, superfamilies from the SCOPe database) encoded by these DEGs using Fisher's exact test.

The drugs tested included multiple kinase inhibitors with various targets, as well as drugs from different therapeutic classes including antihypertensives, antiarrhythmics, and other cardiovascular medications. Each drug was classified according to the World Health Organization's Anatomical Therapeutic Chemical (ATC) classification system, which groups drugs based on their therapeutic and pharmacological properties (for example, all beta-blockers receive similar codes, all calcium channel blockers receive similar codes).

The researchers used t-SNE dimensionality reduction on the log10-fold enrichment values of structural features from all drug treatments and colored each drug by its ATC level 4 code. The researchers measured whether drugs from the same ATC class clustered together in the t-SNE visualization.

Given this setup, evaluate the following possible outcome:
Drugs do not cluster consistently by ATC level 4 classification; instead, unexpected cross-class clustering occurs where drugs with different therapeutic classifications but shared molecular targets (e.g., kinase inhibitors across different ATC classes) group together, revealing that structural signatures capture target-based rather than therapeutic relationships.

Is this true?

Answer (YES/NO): NO